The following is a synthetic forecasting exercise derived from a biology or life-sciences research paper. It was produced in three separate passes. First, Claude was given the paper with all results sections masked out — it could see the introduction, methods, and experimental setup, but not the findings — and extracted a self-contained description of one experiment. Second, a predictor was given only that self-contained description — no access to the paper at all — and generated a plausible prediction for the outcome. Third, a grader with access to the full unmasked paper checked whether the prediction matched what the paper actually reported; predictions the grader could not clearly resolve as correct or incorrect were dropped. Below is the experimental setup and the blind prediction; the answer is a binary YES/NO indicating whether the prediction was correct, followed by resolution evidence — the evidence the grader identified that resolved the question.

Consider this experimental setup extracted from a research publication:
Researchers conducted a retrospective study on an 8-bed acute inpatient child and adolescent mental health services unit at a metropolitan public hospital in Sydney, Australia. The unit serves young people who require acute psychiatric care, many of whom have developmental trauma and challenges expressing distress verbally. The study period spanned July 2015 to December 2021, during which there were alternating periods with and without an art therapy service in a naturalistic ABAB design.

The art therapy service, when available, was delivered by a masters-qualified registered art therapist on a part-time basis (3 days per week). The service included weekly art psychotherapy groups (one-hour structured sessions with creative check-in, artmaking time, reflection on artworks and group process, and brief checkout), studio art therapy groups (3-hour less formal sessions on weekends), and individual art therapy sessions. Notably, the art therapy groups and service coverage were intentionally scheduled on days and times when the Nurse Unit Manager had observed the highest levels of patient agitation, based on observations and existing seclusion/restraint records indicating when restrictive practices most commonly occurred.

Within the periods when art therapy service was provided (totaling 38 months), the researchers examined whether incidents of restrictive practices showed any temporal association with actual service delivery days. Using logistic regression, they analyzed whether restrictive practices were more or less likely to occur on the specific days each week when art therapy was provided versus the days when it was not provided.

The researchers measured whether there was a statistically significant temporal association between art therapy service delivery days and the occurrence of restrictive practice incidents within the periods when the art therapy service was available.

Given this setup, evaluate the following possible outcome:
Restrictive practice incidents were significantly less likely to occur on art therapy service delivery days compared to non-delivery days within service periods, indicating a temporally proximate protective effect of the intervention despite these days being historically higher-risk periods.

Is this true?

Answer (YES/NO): YES